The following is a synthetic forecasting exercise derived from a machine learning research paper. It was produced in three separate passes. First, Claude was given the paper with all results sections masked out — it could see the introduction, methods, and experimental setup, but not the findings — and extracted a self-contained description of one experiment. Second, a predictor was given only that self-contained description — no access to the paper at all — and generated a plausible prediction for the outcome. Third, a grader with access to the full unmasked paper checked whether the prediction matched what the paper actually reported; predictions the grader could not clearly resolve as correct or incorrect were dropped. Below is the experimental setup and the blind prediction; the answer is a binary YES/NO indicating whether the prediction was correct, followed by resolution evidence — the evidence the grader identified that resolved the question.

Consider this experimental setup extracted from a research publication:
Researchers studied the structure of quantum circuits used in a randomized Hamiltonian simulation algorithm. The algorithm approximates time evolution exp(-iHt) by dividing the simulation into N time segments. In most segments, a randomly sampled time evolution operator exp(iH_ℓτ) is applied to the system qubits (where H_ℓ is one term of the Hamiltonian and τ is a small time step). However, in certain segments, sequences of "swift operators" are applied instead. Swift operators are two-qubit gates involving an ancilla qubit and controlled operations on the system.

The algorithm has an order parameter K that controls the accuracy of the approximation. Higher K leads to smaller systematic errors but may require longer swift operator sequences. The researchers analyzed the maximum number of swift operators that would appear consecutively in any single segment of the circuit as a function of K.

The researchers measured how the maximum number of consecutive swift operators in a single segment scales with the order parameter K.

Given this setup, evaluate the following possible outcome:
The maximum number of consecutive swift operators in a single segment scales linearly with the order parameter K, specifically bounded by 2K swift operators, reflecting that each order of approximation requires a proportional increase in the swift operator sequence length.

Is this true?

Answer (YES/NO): YES